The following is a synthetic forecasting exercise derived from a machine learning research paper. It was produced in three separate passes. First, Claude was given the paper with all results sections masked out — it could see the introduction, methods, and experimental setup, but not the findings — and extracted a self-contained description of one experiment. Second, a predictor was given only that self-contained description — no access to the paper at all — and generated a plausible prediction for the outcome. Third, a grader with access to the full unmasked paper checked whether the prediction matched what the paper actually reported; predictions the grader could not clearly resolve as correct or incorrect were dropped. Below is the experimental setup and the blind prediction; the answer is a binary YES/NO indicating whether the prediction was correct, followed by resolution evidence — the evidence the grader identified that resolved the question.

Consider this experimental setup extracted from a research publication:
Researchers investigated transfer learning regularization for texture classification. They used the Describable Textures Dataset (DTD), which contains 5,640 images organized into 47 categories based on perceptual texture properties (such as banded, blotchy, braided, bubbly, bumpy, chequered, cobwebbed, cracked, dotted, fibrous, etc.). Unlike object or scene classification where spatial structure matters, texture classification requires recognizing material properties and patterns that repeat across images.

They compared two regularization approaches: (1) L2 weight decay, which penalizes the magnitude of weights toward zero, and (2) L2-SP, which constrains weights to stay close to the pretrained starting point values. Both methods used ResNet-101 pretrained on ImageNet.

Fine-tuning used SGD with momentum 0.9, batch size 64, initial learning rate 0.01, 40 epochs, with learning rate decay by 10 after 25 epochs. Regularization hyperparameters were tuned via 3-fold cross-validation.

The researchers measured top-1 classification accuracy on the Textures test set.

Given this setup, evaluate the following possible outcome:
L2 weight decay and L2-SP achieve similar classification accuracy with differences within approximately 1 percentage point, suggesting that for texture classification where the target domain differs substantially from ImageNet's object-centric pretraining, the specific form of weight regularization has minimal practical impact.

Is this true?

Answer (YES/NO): NO